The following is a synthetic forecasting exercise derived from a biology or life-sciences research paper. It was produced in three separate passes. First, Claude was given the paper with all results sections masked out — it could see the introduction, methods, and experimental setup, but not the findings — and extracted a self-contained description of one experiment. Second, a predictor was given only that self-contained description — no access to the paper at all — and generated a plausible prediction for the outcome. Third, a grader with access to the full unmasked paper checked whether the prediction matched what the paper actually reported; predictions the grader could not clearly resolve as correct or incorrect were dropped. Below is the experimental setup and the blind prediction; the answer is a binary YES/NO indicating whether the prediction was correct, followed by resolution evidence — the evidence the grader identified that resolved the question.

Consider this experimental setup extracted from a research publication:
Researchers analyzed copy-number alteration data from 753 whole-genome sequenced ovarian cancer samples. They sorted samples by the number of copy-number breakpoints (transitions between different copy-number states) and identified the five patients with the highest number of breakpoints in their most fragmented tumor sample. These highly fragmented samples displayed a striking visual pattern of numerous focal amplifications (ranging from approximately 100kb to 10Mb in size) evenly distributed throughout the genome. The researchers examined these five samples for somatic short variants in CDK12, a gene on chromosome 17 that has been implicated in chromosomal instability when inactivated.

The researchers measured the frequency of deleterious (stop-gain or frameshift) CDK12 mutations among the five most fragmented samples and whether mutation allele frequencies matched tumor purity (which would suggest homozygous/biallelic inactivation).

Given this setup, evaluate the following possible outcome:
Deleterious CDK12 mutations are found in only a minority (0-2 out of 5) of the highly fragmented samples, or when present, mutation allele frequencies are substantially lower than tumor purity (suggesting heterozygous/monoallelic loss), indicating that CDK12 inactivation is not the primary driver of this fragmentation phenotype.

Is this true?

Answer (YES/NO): NO